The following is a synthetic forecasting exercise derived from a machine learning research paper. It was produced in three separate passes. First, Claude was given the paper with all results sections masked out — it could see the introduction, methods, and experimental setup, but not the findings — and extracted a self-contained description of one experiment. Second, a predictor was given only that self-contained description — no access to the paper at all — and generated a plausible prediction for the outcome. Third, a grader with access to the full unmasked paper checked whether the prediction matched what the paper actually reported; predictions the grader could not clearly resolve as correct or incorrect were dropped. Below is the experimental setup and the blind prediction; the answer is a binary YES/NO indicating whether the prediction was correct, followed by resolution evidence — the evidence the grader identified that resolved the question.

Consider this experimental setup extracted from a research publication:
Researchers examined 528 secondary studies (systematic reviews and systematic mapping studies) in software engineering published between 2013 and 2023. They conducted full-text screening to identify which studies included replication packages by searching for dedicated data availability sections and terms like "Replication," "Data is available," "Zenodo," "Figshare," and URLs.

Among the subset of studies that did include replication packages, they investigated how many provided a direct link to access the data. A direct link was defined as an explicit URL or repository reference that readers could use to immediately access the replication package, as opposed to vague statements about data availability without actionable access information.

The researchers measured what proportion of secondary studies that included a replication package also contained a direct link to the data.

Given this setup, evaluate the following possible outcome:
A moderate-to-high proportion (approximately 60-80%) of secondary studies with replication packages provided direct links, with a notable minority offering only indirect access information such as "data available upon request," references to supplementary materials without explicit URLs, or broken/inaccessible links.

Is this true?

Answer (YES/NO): NO